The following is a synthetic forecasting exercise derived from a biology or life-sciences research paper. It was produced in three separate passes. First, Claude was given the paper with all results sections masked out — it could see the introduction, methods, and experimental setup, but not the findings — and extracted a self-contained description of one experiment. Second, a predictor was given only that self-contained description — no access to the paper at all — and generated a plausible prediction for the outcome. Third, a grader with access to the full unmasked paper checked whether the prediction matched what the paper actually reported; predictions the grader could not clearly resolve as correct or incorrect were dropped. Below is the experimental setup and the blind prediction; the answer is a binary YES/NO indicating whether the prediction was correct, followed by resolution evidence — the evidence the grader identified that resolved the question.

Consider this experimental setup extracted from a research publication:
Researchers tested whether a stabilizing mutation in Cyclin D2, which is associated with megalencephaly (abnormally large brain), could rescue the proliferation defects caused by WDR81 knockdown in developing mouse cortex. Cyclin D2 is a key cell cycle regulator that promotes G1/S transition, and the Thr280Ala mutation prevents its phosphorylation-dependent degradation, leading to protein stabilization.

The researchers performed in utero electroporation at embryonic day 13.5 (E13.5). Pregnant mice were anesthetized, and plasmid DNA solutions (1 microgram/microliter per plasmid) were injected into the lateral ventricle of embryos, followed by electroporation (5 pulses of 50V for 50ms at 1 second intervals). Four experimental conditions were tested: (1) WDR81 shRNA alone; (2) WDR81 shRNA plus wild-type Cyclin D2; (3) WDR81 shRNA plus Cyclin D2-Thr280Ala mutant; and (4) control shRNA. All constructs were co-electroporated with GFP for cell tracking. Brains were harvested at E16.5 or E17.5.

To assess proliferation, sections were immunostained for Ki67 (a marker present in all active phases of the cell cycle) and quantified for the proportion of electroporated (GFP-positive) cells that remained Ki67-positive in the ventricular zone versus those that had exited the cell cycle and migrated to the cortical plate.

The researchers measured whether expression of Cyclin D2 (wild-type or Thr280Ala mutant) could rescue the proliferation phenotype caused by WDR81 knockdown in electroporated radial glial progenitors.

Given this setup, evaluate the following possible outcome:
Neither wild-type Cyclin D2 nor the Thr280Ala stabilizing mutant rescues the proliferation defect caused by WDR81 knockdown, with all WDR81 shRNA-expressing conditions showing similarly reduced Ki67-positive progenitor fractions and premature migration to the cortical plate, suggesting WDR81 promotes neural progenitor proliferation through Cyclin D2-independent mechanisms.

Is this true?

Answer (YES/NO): NO